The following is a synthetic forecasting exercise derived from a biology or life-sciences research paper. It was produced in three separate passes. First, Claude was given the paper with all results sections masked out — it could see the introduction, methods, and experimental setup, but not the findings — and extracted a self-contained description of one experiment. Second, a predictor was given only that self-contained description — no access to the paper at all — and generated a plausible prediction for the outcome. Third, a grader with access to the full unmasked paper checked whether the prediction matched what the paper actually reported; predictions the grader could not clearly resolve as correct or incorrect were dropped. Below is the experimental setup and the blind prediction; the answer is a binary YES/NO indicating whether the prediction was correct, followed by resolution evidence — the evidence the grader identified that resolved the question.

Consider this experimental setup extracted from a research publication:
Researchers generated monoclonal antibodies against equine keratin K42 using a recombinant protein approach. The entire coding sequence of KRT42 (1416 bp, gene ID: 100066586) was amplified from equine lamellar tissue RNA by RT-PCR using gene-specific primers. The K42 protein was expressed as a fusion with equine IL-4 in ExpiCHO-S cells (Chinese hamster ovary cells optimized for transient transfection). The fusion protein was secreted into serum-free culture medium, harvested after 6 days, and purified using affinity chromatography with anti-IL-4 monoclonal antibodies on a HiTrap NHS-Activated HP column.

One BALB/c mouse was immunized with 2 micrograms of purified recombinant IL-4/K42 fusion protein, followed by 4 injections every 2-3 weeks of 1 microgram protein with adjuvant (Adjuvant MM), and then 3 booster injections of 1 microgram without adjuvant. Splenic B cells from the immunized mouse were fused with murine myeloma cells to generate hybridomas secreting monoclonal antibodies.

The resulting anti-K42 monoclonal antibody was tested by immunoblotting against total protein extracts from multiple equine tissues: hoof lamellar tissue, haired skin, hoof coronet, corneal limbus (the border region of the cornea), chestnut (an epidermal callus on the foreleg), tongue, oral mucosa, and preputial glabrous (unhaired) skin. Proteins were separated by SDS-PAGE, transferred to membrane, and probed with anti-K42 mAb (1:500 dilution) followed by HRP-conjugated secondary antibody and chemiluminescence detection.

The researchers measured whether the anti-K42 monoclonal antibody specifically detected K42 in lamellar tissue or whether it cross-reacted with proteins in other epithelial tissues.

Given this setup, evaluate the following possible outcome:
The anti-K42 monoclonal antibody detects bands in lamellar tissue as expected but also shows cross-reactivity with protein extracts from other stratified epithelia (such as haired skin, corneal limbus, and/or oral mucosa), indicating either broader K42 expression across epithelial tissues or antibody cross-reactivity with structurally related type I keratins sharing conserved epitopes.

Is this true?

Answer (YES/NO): YES